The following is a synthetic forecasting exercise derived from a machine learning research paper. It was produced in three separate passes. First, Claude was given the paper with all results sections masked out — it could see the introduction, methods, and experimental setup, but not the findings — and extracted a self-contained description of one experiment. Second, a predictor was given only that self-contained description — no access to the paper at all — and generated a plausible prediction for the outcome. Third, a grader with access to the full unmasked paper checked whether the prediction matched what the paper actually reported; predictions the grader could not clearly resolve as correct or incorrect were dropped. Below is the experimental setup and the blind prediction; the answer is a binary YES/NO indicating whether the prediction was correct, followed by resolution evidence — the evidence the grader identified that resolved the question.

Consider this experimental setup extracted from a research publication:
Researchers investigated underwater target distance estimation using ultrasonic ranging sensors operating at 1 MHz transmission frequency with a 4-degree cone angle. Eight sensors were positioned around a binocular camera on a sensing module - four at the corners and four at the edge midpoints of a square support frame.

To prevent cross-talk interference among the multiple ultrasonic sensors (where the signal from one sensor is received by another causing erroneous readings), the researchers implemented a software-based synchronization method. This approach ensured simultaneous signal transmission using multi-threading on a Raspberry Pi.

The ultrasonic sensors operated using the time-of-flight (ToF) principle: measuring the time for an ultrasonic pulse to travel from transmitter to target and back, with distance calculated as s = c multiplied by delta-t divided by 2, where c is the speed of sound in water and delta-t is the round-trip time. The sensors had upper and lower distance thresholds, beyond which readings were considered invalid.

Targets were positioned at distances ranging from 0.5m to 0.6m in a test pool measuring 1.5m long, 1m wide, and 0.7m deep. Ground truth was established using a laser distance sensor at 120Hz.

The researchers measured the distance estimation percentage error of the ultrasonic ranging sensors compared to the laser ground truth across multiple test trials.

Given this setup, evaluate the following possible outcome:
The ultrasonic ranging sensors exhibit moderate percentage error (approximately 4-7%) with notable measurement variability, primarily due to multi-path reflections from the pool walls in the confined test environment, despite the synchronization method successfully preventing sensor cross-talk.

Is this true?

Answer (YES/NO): NO